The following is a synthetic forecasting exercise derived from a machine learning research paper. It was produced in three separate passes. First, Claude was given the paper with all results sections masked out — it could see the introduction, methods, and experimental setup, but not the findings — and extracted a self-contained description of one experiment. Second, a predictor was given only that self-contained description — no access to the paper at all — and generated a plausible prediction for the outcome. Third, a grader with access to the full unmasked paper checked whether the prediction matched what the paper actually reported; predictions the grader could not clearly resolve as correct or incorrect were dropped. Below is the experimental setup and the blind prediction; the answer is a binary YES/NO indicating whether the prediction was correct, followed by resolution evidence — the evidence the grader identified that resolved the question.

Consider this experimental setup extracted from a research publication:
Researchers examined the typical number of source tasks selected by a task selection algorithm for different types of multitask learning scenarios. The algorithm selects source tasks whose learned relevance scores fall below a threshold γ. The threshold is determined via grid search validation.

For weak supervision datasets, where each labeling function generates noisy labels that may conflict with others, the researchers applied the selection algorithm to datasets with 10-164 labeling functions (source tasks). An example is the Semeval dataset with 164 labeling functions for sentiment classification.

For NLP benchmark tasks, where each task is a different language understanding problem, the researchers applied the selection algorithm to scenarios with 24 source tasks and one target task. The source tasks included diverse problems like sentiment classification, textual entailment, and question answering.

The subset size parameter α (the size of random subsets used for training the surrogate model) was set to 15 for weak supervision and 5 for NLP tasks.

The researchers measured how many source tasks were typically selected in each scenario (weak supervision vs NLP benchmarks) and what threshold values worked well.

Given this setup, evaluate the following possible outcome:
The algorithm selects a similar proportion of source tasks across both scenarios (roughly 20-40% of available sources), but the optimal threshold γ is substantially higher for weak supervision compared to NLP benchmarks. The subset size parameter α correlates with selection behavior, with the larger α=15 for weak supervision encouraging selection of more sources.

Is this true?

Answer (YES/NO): NO